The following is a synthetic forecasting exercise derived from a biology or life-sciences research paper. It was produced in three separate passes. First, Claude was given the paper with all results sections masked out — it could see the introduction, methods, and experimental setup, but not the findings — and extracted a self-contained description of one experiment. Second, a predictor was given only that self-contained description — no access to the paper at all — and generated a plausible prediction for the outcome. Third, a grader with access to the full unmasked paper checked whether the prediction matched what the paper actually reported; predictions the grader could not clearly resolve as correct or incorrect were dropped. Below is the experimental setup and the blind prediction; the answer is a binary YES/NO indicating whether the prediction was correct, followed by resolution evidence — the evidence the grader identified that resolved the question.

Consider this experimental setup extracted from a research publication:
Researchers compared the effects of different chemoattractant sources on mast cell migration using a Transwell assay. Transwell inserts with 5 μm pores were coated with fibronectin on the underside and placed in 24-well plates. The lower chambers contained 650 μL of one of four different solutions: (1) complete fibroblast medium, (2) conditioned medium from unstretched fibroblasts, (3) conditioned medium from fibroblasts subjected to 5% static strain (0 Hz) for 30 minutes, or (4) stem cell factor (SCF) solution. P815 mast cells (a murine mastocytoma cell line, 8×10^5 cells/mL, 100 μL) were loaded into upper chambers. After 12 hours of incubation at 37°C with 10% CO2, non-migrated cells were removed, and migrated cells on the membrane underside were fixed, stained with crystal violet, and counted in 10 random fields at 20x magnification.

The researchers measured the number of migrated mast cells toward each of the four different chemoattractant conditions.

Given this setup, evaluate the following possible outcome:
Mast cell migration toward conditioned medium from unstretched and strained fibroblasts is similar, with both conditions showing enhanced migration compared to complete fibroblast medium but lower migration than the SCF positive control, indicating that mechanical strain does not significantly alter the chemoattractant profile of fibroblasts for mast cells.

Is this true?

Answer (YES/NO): NO